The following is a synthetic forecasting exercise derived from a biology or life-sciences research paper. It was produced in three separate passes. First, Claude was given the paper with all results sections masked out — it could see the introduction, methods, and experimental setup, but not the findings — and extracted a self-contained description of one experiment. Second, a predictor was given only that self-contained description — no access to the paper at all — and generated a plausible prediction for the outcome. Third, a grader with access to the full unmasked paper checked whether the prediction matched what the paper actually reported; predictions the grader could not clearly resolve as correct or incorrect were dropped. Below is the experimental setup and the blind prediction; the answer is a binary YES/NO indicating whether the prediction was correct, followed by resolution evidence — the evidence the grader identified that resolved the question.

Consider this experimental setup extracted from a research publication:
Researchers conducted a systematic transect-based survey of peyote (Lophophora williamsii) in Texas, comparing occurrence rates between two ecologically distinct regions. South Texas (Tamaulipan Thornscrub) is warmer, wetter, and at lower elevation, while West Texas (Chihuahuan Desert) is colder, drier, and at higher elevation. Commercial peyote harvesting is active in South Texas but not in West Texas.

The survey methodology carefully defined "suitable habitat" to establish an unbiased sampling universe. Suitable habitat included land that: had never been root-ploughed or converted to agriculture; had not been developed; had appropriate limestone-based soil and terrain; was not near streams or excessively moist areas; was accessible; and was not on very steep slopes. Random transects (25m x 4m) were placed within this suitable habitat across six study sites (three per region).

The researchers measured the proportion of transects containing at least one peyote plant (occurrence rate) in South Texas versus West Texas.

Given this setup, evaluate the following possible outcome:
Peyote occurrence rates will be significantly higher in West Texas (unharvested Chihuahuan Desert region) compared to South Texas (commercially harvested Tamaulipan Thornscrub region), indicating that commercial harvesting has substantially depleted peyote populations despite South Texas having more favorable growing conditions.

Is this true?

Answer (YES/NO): NO